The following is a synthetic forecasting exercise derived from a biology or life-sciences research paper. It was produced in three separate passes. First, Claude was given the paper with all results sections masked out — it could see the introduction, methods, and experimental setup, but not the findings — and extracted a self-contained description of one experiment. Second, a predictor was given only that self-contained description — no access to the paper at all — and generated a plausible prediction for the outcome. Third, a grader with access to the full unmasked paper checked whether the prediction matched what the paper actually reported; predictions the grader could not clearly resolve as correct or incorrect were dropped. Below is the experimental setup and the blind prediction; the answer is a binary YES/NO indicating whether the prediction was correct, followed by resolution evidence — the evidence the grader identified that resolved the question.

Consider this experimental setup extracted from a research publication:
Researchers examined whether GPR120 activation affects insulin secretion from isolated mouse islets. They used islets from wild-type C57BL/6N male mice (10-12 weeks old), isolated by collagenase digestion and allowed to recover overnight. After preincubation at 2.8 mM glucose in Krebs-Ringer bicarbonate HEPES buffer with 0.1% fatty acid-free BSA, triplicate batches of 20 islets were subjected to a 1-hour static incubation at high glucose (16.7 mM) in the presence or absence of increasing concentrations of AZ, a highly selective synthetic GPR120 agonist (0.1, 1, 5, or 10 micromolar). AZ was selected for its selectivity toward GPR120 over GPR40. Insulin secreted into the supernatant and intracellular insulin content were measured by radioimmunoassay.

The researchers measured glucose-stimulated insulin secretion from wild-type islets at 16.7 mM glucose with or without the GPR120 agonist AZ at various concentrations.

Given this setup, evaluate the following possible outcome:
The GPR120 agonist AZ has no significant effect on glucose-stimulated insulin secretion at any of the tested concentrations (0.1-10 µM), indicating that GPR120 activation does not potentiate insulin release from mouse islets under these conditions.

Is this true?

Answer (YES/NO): NO